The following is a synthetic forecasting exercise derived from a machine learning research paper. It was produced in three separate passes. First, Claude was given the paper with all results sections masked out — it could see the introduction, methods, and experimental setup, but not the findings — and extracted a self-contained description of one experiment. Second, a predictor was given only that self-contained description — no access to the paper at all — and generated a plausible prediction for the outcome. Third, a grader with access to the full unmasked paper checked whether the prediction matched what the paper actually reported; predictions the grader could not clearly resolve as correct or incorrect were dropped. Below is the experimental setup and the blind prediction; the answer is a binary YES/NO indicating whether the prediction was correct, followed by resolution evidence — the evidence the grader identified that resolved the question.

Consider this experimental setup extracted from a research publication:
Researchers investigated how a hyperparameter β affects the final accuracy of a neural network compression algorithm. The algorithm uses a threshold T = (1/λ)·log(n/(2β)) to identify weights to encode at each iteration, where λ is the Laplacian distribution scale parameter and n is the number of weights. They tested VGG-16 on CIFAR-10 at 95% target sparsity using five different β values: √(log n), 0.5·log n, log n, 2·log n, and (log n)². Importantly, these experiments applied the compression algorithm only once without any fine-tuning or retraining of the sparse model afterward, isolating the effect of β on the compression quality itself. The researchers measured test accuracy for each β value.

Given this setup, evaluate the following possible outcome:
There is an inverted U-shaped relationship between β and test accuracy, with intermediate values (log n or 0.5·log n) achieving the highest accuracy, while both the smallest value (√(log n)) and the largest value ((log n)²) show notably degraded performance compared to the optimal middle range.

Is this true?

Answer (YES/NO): NO